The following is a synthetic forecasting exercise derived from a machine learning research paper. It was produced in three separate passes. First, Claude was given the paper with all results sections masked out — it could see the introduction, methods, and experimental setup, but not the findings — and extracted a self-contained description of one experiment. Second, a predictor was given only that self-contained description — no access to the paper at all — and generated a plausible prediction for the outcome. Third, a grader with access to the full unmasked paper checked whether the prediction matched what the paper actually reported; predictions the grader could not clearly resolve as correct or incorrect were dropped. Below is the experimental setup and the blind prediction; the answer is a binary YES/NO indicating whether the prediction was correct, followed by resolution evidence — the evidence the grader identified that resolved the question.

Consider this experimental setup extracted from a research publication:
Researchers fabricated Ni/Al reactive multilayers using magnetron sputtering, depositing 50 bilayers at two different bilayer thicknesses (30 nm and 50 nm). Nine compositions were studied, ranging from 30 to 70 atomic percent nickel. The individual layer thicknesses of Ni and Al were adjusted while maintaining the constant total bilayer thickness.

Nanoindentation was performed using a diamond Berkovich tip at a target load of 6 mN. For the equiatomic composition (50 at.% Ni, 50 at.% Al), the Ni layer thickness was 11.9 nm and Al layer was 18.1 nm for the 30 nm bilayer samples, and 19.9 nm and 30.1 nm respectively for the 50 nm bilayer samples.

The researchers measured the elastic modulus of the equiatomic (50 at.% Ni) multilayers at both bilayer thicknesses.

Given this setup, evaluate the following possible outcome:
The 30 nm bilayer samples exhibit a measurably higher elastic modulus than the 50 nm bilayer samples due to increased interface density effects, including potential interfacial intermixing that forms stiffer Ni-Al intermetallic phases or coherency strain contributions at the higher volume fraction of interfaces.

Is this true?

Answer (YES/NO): NO